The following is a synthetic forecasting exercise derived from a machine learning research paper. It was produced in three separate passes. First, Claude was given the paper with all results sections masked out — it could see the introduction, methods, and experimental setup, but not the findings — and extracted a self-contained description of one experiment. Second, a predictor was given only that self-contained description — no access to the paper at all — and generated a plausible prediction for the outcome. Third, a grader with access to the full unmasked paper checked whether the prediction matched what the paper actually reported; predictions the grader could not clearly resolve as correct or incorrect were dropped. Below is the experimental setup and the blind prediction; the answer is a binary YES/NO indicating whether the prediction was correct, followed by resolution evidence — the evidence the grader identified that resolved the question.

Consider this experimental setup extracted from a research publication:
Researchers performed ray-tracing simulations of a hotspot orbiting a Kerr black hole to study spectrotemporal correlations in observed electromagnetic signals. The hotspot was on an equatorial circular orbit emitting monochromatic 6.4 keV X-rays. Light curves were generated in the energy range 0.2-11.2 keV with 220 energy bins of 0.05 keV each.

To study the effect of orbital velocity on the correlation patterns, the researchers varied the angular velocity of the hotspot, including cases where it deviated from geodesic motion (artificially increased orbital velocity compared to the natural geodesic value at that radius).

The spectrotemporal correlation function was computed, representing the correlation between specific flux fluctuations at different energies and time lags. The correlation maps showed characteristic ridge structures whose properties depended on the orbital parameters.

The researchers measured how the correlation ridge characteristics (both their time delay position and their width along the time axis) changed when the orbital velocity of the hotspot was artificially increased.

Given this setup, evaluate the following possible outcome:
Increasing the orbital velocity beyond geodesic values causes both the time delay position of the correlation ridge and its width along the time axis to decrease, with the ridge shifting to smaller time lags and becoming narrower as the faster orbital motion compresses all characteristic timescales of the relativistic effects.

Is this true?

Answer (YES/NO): YES